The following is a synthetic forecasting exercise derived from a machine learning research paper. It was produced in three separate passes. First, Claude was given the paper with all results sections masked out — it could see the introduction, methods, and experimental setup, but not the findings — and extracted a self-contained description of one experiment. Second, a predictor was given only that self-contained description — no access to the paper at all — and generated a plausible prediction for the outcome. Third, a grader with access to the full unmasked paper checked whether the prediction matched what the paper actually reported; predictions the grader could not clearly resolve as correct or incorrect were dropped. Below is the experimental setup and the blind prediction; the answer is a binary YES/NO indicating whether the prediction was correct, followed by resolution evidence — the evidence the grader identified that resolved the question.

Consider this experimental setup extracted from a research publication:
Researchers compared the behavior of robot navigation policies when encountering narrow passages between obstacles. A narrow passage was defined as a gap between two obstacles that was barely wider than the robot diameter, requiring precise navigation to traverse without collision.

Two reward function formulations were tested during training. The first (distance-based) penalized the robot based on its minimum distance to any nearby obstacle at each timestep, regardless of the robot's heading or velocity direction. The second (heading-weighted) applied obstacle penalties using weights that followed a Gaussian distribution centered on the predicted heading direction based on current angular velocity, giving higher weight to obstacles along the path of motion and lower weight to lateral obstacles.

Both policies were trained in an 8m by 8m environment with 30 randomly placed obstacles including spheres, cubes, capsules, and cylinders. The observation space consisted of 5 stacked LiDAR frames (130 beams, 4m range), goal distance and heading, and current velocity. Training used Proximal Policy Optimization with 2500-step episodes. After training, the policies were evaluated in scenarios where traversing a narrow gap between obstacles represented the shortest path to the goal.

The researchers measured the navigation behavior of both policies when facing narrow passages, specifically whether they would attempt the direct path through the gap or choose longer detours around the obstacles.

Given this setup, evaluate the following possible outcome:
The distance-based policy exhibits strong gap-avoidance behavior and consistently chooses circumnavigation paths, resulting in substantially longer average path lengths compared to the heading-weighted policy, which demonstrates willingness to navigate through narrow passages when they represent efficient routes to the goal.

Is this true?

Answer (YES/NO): NO